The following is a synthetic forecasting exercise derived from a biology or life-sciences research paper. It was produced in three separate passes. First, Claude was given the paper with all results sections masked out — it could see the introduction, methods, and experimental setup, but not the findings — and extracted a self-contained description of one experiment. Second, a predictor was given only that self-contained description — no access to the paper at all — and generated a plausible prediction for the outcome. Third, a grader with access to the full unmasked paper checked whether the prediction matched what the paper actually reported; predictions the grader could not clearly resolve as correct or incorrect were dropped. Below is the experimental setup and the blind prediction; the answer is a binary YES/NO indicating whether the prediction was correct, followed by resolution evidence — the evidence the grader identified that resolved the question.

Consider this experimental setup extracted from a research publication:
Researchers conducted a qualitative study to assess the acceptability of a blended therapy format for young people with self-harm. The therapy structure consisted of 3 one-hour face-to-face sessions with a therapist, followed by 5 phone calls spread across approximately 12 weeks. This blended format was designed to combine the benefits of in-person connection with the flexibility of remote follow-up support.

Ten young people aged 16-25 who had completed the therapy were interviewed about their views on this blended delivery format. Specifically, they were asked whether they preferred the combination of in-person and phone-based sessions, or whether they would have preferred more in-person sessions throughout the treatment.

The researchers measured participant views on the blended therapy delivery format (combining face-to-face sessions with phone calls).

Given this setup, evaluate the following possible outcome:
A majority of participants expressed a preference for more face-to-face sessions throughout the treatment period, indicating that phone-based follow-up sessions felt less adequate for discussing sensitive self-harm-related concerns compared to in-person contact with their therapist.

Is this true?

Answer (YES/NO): NO